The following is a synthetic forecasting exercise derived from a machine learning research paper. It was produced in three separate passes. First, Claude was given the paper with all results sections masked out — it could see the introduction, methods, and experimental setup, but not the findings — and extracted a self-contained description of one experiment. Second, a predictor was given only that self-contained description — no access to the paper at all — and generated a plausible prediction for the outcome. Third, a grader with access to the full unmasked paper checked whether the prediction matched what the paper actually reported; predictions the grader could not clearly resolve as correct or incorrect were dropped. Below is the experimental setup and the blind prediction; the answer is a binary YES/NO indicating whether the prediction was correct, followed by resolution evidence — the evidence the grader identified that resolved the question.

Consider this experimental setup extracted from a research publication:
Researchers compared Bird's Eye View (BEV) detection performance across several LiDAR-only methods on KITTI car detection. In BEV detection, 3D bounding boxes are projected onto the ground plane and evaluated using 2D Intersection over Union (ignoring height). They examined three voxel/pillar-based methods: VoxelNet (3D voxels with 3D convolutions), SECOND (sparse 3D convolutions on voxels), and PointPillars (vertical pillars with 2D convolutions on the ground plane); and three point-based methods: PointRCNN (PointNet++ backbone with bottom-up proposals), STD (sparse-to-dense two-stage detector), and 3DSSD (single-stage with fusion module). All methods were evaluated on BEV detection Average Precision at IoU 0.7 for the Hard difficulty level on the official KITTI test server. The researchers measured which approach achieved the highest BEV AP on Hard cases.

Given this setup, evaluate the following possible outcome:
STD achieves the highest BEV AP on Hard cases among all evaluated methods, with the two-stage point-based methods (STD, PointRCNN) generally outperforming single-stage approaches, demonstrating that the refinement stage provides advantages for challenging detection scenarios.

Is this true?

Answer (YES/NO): NO